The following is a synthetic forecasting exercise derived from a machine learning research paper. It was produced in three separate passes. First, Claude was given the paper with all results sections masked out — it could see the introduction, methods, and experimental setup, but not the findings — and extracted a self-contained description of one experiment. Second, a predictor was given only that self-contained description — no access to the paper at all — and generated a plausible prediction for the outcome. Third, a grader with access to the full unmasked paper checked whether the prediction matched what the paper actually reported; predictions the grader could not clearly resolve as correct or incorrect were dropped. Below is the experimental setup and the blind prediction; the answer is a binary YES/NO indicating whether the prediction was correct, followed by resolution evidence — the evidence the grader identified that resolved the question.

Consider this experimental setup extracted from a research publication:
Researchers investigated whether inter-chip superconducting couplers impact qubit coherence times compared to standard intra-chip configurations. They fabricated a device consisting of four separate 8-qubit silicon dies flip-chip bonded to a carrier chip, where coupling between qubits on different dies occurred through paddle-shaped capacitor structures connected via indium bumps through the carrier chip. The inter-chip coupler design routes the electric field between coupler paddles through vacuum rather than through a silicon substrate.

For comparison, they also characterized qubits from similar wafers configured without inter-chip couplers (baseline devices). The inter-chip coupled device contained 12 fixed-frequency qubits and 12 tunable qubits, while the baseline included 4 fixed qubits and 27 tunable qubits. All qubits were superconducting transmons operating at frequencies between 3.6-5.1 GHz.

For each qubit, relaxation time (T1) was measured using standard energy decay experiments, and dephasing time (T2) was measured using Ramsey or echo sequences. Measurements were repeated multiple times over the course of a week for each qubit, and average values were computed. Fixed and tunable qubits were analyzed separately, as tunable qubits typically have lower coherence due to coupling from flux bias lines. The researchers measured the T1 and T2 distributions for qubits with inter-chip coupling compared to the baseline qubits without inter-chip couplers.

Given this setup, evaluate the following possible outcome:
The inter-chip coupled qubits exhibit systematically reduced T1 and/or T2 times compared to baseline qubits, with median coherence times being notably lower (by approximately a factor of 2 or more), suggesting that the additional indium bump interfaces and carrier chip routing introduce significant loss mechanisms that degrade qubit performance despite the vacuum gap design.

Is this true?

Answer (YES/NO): NO